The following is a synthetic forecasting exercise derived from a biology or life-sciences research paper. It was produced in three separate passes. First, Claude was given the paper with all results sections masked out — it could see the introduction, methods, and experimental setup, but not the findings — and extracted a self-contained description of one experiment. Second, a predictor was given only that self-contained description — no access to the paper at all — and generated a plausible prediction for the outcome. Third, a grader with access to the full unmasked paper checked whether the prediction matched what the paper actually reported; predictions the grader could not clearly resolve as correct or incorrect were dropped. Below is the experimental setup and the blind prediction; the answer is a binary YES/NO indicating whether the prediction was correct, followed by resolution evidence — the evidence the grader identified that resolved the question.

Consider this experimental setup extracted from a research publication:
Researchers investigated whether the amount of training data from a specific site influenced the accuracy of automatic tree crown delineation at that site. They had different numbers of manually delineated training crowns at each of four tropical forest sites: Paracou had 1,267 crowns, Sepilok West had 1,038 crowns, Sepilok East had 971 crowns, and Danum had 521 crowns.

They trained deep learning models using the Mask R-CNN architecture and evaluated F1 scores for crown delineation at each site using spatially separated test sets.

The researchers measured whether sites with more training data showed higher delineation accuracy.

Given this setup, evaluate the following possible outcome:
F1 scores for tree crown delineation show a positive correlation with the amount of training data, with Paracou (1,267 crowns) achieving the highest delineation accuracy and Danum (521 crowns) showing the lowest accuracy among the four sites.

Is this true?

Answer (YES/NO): NO